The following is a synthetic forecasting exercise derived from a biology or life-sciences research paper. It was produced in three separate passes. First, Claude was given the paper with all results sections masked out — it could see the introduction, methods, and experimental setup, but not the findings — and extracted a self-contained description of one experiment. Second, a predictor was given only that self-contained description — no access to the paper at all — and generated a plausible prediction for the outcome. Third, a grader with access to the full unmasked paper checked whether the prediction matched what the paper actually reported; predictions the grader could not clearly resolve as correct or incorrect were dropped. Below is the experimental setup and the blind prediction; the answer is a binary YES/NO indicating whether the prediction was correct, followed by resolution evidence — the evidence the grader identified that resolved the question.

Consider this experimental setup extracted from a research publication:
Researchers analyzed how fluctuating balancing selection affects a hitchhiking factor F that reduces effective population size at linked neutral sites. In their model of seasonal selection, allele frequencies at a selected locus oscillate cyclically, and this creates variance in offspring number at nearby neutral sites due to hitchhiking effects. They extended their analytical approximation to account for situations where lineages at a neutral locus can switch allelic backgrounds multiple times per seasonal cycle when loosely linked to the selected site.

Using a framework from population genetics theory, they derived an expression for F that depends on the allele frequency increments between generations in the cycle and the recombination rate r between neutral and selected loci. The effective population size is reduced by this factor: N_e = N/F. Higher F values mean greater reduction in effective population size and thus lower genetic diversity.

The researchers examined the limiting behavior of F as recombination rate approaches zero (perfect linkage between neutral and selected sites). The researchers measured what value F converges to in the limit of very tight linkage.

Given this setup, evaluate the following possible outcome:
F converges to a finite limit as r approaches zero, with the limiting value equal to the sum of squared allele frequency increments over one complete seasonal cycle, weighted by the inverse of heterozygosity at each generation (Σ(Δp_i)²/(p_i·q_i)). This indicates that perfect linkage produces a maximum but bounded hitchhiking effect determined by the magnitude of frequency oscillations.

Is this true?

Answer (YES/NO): YES